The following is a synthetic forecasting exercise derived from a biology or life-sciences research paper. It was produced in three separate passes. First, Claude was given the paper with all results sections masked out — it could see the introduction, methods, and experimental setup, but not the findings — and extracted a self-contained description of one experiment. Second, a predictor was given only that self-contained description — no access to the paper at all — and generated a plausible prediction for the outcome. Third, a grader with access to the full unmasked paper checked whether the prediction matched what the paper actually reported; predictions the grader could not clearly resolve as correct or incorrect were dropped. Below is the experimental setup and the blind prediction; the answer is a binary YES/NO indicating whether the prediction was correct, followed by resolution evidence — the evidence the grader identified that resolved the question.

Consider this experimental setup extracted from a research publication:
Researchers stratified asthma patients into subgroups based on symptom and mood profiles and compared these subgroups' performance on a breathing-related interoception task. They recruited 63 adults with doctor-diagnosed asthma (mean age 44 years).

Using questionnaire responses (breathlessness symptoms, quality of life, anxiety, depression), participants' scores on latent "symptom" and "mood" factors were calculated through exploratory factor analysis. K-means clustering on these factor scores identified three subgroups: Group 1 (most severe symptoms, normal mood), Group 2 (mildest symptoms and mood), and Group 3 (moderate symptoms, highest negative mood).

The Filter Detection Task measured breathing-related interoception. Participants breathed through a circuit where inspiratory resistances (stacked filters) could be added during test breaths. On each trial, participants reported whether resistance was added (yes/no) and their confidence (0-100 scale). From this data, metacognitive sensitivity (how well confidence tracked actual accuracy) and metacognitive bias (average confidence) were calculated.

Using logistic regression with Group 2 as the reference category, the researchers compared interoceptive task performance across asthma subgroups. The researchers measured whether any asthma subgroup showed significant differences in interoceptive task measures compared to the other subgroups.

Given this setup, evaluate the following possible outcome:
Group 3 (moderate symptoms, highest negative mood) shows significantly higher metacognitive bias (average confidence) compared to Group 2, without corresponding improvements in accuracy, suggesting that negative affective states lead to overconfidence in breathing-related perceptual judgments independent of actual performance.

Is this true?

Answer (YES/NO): NO